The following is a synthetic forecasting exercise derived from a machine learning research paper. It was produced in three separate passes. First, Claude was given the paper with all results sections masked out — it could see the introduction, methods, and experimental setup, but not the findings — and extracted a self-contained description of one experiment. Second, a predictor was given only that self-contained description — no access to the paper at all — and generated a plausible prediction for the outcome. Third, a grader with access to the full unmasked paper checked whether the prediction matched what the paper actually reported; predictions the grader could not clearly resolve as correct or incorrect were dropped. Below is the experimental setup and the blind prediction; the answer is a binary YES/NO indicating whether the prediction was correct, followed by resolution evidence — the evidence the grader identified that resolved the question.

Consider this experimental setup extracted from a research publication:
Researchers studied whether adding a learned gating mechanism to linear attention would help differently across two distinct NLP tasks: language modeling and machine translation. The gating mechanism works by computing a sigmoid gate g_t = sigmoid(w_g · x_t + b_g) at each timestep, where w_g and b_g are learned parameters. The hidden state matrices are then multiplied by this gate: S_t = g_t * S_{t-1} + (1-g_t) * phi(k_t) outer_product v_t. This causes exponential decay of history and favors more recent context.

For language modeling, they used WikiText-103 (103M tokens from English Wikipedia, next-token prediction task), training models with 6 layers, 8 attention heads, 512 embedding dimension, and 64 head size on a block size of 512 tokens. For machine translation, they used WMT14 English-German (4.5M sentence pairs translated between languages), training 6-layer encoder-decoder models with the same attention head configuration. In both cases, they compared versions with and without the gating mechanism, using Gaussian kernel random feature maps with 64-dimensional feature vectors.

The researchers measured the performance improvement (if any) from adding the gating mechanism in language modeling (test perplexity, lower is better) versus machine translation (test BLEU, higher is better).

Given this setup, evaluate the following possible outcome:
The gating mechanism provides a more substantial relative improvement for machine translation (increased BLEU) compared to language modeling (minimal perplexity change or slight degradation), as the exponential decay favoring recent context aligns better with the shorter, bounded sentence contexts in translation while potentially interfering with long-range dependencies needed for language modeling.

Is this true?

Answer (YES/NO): NO